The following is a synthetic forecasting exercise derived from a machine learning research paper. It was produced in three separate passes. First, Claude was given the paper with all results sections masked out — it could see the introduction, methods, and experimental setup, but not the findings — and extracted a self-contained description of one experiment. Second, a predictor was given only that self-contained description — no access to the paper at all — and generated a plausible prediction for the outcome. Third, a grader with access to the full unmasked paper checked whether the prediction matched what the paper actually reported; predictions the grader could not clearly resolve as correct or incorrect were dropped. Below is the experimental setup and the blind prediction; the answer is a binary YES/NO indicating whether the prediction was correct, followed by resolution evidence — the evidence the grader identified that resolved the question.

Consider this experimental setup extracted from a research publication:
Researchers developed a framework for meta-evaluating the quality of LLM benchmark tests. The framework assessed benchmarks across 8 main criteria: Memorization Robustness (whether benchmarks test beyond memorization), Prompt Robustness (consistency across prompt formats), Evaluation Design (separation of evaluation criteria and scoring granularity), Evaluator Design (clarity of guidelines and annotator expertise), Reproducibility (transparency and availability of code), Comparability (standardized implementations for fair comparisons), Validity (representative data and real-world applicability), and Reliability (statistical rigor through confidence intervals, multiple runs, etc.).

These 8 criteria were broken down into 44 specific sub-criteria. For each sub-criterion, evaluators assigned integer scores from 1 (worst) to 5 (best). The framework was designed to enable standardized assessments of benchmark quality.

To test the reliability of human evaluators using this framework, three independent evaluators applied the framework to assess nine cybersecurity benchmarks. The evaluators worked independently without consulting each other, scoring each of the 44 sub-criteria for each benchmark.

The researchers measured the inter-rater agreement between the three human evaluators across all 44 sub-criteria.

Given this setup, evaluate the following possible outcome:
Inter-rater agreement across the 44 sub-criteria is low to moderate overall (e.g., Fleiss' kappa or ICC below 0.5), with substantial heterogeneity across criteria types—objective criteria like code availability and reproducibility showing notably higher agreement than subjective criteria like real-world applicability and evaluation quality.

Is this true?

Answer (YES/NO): NO